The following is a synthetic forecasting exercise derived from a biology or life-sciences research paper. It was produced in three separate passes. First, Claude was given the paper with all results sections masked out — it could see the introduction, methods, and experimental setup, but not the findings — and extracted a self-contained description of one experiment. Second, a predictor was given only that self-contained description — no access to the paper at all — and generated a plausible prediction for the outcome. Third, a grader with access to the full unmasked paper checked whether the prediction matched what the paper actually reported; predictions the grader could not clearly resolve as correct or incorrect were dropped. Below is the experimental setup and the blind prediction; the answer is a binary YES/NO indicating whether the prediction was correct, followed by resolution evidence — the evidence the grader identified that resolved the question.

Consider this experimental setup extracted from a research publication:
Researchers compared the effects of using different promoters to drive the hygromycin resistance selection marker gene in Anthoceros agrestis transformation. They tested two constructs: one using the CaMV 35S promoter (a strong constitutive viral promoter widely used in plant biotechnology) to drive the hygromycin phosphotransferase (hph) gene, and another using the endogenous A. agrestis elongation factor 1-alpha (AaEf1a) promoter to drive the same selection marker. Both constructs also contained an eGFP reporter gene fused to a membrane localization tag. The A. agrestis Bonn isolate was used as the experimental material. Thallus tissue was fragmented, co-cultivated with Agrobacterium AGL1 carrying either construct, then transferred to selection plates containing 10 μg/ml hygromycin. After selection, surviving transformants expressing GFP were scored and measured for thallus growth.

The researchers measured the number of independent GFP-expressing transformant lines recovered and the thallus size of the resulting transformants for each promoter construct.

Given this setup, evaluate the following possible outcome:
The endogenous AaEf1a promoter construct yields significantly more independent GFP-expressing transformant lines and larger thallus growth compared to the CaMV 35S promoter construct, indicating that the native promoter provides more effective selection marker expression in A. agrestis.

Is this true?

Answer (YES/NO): NO